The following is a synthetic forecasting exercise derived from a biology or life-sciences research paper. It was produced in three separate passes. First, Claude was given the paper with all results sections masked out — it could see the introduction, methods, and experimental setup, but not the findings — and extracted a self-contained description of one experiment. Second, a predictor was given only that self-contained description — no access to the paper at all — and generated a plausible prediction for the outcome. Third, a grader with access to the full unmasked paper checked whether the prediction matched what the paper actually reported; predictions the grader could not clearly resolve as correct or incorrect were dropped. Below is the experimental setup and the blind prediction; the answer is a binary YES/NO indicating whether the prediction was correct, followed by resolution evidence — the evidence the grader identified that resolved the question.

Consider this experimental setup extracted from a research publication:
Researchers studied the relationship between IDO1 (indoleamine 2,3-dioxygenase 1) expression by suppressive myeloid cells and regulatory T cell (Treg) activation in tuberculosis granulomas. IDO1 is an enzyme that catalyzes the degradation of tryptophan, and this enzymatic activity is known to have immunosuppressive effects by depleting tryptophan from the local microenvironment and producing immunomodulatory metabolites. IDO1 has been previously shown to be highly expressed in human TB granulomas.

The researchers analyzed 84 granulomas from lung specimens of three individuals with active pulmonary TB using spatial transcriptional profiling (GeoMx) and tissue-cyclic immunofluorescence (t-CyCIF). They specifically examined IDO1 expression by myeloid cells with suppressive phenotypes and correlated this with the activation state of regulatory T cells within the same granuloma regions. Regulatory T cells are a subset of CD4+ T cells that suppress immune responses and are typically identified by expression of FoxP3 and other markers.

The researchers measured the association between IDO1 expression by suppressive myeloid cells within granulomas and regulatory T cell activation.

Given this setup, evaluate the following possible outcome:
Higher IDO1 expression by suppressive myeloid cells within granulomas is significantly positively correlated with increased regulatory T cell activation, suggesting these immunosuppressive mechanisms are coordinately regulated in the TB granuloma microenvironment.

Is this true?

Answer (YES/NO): YES